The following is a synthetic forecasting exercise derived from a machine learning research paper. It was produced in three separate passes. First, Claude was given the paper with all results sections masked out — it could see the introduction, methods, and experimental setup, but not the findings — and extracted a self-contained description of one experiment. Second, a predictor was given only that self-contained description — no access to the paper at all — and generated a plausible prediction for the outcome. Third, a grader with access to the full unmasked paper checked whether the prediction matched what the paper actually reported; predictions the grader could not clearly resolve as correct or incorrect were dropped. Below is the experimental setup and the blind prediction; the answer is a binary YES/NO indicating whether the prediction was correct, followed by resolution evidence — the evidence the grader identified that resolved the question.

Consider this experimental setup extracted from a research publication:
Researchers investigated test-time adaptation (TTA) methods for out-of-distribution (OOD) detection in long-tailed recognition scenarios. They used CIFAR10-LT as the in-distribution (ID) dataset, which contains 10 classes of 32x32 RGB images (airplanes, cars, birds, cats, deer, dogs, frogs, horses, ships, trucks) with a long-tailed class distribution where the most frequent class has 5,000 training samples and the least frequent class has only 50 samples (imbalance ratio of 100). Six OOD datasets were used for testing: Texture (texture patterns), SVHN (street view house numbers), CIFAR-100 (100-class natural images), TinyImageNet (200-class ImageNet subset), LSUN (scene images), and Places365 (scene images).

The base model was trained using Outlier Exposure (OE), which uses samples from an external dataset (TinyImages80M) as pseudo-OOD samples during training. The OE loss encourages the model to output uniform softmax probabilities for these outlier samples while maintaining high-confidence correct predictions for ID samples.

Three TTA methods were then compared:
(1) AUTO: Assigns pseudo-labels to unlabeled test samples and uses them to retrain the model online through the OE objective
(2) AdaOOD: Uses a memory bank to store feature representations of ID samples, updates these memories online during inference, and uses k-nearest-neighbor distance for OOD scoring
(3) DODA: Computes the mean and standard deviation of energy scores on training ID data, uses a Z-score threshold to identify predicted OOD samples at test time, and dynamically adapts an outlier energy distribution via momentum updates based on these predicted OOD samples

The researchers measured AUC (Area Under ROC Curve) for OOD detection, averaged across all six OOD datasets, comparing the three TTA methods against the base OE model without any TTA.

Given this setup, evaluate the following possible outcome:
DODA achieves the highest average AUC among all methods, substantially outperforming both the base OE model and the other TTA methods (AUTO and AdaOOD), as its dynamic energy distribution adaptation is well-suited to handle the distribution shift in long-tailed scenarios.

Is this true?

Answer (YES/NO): YES